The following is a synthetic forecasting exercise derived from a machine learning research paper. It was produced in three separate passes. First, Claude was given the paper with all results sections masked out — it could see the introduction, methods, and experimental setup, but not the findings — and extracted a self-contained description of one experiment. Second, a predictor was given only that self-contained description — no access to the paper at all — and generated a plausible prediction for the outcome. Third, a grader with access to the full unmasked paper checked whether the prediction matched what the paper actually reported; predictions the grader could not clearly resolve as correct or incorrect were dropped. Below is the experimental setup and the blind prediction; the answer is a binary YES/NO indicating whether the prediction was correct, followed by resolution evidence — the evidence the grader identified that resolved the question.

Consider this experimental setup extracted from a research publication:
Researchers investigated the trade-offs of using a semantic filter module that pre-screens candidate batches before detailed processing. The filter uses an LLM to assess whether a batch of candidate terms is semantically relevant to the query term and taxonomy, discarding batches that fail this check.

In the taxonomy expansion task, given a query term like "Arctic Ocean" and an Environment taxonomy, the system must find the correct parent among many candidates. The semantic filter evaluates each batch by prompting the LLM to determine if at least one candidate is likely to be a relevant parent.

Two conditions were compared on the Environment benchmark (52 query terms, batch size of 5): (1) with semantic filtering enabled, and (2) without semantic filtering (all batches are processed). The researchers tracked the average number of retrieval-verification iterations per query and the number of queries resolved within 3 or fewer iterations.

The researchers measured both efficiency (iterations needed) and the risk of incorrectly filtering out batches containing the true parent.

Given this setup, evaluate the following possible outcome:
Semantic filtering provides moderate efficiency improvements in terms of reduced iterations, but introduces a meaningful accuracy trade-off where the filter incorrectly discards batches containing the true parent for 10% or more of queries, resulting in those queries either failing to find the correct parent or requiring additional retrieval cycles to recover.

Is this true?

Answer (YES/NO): NO